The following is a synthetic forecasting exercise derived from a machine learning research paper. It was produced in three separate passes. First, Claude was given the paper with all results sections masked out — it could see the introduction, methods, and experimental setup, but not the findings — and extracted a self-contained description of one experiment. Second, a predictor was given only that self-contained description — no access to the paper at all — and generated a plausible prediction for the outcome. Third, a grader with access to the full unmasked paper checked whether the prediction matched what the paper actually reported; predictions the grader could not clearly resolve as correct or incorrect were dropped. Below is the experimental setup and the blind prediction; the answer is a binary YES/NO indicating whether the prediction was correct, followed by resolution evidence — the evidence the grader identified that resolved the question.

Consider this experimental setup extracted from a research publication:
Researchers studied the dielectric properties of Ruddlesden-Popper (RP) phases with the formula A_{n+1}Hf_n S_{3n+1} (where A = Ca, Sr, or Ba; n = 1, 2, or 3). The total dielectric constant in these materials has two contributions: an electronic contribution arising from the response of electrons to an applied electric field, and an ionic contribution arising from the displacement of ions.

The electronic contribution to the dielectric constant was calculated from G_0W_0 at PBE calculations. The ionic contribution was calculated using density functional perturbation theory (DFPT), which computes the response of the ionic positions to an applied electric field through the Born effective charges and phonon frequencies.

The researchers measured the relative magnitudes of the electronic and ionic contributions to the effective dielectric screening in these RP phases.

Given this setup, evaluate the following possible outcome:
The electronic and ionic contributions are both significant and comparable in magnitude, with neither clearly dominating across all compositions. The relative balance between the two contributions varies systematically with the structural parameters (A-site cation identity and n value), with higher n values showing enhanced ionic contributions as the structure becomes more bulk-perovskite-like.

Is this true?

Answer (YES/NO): NO